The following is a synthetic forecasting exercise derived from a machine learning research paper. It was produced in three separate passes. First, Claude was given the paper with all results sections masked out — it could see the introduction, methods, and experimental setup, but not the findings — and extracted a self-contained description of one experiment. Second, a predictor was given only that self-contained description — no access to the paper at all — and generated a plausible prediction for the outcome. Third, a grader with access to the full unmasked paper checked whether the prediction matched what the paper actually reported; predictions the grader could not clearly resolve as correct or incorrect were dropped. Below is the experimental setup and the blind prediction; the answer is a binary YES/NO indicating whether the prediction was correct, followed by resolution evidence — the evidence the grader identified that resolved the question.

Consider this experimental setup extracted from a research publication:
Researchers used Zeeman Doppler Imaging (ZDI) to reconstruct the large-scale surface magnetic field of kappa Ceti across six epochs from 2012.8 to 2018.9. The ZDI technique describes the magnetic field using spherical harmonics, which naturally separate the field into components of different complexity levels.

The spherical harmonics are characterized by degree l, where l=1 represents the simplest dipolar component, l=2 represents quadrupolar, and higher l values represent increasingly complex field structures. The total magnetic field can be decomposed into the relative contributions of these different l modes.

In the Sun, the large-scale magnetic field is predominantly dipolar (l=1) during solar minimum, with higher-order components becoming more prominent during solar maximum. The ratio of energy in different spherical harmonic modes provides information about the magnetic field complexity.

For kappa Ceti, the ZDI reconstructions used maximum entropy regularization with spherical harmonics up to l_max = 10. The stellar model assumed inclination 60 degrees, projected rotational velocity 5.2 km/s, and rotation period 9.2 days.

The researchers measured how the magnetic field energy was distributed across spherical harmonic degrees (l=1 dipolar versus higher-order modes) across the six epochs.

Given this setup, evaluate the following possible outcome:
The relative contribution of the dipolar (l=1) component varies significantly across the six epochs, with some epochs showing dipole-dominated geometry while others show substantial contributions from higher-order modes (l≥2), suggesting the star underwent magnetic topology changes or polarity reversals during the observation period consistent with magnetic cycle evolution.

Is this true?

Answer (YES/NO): YES